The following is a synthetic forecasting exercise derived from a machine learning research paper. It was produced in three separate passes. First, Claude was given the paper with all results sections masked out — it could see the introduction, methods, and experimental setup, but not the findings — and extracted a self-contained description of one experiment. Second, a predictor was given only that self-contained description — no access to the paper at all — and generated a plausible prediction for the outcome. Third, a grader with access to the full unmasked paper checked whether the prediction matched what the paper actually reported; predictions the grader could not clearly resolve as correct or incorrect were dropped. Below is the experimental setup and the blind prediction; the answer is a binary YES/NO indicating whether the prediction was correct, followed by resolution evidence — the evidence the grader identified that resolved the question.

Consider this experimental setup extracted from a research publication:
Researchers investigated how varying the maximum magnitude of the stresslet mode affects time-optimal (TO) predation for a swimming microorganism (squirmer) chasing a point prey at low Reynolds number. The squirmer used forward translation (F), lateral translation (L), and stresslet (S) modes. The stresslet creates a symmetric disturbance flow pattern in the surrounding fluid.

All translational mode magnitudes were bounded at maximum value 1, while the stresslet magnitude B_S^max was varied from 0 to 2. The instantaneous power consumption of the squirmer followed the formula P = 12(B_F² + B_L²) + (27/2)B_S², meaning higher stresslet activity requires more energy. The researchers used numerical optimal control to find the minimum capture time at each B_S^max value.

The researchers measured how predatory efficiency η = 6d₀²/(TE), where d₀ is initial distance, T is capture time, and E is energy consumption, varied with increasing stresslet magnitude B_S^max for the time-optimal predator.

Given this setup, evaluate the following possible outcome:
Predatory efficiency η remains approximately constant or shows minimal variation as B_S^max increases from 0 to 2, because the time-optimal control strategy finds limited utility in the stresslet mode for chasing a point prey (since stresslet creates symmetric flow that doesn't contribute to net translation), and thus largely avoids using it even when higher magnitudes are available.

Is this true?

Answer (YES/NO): NO